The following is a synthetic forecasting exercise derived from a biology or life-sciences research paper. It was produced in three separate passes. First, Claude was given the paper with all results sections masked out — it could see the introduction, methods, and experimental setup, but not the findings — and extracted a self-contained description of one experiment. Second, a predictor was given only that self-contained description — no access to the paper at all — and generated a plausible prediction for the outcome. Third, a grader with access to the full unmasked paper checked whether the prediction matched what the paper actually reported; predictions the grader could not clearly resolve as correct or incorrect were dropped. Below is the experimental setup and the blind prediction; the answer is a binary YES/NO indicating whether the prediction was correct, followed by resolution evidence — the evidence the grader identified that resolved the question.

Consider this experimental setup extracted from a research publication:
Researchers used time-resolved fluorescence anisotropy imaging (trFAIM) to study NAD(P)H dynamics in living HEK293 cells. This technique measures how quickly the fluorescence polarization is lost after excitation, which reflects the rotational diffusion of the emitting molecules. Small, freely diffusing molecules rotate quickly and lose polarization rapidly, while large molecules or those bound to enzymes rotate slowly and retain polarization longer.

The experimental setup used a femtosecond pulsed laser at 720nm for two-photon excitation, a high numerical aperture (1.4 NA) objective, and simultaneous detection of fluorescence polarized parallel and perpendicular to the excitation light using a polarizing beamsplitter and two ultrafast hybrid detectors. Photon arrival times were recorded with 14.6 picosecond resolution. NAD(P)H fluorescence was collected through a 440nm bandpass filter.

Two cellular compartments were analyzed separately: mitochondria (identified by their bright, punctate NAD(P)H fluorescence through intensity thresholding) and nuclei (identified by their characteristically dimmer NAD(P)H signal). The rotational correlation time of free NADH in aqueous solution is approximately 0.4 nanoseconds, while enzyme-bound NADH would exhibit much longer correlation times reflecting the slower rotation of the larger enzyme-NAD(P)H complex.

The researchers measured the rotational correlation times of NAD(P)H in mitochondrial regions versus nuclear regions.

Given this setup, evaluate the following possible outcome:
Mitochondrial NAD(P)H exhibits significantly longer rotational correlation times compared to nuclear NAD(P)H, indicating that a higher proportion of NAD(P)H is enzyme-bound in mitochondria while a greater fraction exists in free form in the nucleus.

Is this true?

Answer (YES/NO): NO